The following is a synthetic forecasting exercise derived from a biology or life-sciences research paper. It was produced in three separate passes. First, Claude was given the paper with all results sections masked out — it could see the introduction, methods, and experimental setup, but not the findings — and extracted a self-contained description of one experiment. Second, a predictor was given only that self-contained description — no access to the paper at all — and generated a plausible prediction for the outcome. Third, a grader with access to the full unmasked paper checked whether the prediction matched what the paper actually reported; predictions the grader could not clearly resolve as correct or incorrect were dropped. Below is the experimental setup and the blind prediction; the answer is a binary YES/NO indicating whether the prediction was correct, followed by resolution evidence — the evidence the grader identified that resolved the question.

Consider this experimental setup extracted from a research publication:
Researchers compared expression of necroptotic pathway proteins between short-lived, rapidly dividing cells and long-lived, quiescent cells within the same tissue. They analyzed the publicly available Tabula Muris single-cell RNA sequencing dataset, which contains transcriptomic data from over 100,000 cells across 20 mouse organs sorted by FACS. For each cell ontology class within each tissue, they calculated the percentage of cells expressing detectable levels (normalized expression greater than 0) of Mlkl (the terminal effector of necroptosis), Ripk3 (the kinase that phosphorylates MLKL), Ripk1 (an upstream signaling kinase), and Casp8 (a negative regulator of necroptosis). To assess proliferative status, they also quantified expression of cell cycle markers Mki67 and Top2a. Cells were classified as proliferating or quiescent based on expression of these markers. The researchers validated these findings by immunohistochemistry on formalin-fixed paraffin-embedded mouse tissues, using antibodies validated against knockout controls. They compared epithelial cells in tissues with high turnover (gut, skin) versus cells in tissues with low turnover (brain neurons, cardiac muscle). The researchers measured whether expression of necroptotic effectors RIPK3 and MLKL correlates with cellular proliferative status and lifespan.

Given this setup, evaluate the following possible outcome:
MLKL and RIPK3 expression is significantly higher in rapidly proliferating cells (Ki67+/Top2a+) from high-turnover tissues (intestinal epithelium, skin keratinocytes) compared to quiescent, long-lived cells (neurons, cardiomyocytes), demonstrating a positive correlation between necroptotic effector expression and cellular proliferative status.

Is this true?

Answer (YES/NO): YES